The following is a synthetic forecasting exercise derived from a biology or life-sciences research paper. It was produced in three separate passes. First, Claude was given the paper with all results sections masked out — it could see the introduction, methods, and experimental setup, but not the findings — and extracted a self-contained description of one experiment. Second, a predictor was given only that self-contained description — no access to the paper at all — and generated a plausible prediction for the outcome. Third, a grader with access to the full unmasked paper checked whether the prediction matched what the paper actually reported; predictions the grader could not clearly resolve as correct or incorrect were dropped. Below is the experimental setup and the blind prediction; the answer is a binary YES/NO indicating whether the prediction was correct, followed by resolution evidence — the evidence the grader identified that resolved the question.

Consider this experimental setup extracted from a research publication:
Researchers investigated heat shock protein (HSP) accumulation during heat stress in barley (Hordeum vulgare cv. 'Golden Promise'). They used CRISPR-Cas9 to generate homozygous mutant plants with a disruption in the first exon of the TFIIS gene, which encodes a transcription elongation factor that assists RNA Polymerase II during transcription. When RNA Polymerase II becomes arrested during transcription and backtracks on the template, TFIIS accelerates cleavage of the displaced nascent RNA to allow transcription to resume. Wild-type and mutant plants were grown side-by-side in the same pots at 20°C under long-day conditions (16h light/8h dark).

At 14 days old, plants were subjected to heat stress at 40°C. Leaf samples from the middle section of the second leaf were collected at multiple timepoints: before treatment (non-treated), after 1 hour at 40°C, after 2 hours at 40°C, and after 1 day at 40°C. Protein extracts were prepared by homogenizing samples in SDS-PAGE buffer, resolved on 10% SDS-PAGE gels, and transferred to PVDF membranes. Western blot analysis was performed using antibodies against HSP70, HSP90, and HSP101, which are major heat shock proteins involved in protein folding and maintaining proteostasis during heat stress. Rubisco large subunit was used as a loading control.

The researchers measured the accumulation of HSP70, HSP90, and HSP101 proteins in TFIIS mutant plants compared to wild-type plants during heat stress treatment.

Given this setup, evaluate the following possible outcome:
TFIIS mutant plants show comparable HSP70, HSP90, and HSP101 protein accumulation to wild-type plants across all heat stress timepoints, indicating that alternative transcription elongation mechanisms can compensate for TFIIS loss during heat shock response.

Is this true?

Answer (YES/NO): NO